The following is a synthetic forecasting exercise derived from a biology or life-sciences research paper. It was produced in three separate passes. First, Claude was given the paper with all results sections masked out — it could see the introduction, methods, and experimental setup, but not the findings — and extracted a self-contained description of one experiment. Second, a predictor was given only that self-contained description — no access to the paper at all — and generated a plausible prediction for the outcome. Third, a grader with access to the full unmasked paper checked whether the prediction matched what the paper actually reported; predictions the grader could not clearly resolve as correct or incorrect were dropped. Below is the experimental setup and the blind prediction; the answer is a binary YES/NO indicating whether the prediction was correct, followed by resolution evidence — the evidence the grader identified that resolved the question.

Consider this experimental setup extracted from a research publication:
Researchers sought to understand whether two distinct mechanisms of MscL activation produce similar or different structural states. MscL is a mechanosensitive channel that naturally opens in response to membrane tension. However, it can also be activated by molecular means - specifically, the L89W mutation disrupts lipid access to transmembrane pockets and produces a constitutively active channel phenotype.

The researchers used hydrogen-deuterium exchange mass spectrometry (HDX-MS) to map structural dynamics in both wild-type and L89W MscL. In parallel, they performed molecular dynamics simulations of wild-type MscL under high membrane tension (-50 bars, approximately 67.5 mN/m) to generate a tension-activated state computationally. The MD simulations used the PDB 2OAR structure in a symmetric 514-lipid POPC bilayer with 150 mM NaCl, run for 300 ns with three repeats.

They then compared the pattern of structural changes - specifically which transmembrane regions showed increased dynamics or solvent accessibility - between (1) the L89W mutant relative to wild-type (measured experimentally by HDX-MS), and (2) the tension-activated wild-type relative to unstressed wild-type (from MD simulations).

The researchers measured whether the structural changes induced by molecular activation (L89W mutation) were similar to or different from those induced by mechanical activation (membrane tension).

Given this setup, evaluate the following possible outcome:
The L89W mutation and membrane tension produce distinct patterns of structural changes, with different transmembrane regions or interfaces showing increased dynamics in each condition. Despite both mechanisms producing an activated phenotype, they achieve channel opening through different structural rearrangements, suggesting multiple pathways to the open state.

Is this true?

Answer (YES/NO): NO